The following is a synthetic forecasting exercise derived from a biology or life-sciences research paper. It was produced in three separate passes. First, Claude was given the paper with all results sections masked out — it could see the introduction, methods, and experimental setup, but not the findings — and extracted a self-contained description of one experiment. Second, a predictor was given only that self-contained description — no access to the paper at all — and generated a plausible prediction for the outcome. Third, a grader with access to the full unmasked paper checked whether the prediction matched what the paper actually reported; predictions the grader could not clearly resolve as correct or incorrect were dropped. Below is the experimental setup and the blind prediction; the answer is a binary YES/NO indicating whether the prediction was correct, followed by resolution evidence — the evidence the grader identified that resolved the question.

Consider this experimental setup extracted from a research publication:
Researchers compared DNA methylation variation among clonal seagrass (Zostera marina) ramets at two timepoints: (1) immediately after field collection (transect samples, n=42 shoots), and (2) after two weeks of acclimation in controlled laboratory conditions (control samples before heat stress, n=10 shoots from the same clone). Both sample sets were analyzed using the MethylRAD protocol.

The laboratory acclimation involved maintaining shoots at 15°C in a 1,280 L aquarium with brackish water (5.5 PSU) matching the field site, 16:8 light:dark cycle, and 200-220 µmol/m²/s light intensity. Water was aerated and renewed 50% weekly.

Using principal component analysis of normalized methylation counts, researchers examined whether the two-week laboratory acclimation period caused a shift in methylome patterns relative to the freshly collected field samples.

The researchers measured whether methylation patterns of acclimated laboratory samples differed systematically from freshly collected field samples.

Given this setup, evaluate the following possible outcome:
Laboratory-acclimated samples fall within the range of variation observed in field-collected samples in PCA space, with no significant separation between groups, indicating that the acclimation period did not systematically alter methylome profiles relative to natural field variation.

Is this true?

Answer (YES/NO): NO